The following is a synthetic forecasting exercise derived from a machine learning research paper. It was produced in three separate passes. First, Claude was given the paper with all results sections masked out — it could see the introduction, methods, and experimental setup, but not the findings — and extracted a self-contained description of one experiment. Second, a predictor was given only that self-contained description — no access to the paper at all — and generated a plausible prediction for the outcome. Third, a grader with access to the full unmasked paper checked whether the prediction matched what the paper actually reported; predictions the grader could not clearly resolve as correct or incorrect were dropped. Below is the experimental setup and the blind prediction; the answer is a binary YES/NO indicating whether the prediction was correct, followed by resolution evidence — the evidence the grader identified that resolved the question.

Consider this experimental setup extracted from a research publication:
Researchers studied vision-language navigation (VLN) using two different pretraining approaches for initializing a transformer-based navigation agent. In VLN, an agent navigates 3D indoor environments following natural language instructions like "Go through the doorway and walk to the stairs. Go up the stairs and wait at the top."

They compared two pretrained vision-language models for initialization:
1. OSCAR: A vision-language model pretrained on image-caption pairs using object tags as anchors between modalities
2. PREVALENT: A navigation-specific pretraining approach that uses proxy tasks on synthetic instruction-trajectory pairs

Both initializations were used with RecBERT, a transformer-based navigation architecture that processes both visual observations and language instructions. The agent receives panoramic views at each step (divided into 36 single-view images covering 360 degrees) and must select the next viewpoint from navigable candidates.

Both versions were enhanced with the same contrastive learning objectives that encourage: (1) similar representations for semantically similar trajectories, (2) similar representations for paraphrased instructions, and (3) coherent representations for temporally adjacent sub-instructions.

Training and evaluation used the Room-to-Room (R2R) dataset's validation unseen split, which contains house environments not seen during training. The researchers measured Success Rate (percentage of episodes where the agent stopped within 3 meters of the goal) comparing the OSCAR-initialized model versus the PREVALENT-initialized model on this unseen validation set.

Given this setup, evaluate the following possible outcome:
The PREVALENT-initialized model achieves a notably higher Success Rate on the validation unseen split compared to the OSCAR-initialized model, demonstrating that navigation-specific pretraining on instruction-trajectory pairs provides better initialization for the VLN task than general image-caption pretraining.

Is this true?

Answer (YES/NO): YES